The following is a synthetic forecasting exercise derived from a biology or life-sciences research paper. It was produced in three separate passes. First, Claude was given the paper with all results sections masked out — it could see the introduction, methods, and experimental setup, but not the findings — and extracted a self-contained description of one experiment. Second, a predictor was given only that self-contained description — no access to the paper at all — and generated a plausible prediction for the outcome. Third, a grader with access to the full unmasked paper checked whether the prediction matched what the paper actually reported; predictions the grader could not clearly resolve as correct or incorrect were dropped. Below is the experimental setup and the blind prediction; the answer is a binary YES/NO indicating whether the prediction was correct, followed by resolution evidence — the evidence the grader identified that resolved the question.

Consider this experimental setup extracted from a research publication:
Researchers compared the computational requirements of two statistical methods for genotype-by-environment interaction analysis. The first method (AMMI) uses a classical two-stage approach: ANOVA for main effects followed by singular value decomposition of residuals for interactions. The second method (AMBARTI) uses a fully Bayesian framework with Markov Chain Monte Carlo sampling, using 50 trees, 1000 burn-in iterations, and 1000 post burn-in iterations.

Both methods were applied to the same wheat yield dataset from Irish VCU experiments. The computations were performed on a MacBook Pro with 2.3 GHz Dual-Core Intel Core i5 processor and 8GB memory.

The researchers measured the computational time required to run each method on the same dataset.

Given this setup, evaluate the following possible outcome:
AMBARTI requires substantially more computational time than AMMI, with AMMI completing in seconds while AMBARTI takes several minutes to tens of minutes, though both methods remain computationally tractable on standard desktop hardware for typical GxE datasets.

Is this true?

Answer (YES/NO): YES